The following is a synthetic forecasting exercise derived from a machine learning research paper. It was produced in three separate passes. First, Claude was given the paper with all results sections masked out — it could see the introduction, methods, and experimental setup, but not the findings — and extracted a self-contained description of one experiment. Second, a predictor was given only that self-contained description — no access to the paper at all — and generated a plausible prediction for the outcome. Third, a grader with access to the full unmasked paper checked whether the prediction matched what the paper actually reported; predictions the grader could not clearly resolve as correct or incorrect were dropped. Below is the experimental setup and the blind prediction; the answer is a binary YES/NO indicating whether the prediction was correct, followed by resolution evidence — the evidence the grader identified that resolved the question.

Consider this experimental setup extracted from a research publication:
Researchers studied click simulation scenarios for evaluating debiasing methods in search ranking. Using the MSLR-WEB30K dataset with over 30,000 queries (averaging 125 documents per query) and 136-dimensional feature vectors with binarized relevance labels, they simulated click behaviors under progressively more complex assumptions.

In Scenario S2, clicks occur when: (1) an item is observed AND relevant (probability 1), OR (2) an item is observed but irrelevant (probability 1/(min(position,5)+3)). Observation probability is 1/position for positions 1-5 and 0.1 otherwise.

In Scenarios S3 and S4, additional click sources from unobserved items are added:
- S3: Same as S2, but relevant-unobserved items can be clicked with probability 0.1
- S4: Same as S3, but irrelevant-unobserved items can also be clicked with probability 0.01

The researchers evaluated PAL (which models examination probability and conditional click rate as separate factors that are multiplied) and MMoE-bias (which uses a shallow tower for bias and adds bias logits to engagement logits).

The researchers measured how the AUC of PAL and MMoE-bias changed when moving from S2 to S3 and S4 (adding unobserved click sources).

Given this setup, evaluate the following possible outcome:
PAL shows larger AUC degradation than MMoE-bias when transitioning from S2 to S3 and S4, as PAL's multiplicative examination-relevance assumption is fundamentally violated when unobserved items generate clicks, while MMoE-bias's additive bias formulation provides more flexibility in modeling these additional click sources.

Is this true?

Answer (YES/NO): NO